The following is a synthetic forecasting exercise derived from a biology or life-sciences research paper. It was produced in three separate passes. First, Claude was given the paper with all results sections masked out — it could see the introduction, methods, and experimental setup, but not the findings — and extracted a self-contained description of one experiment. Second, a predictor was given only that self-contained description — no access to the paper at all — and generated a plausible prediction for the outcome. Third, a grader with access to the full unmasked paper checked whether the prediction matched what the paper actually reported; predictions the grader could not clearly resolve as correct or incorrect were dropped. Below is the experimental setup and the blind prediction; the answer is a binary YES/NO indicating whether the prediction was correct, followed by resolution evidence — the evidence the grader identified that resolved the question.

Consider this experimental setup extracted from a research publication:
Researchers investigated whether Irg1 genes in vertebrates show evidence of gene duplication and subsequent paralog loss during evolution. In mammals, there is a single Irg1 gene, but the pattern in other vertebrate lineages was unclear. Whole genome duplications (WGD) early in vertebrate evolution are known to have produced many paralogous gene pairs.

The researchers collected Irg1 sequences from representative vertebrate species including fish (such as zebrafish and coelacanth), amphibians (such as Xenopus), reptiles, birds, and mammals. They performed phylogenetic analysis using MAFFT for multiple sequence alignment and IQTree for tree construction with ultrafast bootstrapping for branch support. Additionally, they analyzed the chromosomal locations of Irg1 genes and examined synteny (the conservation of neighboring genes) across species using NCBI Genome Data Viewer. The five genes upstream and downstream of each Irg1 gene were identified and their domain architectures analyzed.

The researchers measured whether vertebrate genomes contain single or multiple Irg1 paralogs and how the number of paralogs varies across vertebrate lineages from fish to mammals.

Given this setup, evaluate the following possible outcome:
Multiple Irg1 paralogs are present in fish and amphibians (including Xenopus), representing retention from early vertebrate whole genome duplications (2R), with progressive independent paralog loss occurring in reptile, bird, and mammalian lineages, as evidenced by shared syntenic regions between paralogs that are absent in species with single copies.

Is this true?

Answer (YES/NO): NO